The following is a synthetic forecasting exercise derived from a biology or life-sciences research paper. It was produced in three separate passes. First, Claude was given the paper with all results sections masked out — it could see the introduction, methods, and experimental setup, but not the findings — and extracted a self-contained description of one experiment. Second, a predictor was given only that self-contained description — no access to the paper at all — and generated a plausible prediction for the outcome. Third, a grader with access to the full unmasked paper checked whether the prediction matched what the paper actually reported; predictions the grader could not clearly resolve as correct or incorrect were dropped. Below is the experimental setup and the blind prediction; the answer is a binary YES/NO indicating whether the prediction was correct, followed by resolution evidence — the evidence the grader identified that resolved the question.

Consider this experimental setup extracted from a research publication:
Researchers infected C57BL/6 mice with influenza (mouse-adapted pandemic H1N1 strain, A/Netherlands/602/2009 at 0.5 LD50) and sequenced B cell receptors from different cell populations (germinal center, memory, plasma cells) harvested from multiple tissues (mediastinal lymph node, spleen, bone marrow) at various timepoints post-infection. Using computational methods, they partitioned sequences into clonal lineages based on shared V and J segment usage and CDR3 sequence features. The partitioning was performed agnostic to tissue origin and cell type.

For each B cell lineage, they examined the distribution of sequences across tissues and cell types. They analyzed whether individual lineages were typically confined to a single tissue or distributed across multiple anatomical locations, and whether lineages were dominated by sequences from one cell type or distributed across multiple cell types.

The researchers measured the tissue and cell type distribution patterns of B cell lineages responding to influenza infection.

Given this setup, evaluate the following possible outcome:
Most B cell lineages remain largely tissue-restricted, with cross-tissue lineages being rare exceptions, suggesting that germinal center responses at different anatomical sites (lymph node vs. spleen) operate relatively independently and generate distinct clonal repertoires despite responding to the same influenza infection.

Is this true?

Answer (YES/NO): YES